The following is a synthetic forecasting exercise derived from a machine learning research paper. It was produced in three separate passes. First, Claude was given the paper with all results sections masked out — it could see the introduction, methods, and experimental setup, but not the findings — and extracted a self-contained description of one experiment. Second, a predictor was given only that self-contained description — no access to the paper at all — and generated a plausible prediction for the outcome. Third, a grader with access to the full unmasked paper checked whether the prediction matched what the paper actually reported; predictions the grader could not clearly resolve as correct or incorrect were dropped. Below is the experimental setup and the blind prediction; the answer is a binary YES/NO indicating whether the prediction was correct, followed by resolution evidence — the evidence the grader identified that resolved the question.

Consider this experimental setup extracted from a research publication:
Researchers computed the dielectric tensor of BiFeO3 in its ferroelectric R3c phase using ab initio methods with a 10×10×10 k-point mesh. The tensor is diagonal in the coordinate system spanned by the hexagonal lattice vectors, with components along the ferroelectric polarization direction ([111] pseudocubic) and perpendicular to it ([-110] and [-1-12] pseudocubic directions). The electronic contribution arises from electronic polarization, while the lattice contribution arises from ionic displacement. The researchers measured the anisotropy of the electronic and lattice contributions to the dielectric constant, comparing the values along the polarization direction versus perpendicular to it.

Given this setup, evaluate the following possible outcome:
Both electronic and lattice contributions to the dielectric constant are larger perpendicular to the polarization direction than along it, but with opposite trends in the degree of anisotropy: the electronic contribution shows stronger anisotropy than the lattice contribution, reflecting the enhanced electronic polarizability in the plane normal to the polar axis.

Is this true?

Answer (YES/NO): NO